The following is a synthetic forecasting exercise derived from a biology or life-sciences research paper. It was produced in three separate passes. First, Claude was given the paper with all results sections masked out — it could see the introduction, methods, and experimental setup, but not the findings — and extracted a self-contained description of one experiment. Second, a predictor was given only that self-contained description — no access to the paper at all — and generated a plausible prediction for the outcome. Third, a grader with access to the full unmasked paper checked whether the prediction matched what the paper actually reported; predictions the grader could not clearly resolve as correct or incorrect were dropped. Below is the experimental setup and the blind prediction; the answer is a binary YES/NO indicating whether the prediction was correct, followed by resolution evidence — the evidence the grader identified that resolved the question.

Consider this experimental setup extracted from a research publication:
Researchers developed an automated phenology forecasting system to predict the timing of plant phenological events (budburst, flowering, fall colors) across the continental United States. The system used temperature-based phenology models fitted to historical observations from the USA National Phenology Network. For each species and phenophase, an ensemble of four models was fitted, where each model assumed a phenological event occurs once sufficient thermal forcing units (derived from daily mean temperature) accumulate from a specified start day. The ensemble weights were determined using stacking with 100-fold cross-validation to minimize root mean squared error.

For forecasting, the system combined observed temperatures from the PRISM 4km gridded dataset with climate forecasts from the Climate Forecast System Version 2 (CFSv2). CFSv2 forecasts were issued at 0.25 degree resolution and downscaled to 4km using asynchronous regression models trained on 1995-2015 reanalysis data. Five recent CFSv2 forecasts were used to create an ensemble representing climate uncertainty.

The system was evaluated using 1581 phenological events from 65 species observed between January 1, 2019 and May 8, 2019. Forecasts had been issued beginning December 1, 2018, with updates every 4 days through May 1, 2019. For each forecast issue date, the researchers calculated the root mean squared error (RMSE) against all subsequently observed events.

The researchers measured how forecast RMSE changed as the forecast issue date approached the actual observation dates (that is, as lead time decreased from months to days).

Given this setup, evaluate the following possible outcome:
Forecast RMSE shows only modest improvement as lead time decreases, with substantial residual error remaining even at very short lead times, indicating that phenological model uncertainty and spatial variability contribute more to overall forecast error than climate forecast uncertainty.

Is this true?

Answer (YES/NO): NO